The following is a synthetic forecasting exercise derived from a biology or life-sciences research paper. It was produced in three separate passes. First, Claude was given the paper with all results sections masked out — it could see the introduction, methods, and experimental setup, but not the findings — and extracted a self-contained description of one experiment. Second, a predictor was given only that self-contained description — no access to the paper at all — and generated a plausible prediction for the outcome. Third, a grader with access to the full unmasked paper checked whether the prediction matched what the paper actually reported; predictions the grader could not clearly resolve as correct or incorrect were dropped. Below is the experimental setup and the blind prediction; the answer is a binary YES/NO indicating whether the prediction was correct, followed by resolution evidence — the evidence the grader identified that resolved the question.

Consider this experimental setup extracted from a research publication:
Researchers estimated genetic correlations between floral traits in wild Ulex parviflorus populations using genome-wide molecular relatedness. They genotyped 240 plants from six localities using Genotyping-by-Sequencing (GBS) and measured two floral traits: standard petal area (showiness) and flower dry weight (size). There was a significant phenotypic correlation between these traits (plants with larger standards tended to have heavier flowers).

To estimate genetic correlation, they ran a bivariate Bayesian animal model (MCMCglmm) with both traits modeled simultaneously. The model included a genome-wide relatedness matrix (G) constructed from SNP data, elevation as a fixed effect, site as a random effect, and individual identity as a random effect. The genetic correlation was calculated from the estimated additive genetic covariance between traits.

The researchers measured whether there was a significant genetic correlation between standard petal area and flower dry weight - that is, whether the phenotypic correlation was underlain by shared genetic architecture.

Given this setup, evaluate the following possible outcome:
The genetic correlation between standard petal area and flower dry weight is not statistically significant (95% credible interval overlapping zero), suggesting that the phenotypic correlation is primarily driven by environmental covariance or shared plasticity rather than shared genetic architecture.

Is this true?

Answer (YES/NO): YES